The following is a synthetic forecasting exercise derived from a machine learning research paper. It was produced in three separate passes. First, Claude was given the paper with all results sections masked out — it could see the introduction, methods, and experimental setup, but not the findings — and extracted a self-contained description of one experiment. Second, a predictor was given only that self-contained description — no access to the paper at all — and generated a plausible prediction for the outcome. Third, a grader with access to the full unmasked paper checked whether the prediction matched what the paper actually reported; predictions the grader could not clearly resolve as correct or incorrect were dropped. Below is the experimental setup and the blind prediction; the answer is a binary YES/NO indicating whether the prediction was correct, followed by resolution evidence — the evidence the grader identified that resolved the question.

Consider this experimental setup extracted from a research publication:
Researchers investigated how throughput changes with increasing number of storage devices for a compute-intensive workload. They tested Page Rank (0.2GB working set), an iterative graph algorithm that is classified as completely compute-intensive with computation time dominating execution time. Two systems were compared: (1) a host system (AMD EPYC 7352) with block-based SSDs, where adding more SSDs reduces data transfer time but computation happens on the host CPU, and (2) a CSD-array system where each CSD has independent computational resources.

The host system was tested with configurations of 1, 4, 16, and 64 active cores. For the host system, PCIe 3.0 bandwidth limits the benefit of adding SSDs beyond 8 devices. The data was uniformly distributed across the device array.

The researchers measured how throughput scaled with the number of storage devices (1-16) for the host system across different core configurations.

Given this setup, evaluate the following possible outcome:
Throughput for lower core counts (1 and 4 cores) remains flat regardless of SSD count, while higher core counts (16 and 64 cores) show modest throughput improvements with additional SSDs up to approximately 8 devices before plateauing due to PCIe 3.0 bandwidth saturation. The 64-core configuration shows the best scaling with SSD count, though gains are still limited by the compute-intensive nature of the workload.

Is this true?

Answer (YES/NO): NO